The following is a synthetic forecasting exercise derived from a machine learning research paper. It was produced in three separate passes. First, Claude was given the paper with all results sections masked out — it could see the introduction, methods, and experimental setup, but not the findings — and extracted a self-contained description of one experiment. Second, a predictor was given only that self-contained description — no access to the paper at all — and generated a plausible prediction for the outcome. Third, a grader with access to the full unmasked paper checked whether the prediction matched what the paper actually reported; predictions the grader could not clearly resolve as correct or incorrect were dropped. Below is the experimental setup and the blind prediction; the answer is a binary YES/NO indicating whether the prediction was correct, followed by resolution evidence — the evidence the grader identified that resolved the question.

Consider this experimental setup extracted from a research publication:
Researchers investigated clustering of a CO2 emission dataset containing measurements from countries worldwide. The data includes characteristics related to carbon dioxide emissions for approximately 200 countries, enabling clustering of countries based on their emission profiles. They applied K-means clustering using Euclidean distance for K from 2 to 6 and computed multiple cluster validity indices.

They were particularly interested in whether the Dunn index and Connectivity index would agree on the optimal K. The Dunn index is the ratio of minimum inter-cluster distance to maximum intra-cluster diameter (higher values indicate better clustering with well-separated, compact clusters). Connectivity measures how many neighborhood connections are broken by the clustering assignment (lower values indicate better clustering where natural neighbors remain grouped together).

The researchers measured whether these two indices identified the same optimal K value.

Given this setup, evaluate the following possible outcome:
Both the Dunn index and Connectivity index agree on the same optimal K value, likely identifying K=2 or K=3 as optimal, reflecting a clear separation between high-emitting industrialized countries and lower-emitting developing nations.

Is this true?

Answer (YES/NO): YES